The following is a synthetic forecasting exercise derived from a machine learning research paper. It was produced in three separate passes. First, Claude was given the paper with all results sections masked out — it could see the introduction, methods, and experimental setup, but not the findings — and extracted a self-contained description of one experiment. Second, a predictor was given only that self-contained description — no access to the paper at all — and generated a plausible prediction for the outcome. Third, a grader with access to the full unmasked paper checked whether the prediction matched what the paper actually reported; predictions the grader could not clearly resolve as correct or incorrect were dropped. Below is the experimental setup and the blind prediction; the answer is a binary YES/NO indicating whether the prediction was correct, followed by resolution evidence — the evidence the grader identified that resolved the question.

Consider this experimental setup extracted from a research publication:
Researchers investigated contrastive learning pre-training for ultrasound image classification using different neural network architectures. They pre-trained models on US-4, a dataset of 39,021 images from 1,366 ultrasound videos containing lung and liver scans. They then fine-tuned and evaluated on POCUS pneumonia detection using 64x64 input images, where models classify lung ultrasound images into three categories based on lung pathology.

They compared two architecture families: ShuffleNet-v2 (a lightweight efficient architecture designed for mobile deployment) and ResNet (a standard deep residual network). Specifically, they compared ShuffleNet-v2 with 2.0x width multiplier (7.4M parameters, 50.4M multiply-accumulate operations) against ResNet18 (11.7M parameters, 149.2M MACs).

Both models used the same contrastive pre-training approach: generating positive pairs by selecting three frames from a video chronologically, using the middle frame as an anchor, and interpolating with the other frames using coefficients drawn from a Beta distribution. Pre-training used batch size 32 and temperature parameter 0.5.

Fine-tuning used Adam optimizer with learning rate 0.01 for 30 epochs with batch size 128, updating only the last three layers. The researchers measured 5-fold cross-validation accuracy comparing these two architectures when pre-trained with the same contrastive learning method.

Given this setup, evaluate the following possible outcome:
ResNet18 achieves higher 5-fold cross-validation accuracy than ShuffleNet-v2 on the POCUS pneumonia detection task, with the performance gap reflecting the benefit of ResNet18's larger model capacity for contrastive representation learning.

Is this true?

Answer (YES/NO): YES